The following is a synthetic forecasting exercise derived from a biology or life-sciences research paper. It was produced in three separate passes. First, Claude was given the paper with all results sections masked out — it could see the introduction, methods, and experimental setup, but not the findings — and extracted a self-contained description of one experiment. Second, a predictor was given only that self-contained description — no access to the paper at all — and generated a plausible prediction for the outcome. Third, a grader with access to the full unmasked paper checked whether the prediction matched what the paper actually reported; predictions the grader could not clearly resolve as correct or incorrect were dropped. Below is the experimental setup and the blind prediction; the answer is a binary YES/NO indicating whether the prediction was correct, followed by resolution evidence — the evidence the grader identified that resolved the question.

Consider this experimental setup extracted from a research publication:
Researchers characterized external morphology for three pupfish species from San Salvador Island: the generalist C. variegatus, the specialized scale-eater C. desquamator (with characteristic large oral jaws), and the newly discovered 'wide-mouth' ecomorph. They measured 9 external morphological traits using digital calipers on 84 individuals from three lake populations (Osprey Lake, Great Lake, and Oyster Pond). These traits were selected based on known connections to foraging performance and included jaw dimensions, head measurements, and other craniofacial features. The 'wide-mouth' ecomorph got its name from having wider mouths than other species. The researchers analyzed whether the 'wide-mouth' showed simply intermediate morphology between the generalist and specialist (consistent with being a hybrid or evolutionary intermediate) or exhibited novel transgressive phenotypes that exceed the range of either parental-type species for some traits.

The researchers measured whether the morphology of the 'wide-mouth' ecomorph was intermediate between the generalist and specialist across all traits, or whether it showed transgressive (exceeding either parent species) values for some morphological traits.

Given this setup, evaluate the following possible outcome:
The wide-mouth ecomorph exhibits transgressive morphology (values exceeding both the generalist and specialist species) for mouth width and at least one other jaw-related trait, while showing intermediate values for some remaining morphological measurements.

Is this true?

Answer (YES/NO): YES